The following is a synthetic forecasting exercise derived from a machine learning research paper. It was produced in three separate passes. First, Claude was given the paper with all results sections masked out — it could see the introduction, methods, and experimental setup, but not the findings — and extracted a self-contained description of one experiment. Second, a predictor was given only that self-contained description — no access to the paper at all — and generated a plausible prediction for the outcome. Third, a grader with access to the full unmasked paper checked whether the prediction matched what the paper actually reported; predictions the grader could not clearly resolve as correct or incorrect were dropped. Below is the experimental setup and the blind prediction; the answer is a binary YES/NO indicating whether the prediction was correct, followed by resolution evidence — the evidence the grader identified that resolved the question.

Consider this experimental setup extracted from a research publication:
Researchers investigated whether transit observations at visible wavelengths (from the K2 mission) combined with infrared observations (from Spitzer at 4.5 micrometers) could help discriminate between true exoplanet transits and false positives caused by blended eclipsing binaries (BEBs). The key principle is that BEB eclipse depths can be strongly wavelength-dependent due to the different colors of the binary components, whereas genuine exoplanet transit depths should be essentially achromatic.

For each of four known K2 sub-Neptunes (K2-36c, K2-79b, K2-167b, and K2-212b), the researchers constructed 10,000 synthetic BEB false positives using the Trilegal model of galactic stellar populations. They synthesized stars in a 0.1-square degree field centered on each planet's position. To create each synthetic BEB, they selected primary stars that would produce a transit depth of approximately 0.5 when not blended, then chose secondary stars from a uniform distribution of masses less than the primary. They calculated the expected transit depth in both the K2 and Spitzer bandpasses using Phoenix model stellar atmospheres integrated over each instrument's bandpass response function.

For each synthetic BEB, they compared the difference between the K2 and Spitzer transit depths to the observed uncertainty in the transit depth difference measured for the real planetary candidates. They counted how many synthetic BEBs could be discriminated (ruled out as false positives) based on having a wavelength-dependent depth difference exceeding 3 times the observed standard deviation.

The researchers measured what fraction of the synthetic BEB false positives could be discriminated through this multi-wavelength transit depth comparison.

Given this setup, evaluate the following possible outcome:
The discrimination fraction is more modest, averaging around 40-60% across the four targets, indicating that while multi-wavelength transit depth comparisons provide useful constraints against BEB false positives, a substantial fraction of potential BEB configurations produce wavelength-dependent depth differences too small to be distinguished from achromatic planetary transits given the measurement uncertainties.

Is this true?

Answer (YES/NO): NO